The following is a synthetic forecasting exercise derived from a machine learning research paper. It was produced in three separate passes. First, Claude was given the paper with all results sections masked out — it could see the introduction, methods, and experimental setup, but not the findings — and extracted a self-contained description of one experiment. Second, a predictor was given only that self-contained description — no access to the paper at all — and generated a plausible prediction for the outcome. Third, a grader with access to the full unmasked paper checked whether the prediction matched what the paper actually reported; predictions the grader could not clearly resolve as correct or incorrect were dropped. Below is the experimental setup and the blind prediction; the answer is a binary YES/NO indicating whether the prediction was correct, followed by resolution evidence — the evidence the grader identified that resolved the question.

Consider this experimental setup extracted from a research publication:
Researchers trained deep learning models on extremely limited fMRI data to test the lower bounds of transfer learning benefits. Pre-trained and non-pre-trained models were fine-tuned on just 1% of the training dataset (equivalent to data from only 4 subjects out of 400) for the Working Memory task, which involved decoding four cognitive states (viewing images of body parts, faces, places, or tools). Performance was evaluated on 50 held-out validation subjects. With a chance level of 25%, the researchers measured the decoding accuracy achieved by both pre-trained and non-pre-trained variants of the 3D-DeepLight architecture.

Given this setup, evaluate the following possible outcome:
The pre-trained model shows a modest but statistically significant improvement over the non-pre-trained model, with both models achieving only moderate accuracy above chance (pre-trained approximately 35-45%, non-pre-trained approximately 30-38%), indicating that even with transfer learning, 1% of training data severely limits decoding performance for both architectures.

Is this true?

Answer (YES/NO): NO